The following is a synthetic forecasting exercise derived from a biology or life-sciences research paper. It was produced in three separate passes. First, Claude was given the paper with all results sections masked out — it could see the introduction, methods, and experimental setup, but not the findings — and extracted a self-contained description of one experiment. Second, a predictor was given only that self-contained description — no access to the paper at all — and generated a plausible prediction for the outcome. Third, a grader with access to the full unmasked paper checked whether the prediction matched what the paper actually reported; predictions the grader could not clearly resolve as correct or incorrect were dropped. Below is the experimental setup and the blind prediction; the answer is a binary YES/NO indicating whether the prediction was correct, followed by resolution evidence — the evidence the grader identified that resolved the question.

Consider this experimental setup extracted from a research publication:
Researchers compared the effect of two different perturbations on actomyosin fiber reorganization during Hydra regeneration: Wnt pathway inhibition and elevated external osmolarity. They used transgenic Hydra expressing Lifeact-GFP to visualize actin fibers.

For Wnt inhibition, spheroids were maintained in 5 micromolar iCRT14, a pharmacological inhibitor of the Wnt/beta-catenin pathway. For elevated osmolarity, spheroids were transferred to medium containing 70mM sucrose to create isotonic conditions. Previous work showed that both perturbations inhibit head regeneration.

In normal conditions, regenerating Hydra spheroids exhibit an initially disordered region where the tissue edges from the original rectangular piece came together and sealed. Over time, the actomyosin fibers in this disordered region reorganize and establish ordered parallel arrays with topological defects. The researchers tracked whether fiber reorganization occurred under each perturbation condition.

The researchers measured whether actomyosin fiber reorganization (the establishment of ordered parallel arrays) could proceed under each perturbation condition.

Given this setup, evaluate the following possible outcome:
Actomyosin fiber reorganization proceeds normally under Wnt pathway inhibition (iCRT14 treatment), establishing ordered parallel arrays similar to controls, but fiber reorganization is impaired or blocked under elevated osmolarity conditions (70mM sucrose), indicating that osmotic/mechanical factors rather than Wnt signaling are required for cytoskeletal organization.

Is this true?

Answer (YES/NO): NO